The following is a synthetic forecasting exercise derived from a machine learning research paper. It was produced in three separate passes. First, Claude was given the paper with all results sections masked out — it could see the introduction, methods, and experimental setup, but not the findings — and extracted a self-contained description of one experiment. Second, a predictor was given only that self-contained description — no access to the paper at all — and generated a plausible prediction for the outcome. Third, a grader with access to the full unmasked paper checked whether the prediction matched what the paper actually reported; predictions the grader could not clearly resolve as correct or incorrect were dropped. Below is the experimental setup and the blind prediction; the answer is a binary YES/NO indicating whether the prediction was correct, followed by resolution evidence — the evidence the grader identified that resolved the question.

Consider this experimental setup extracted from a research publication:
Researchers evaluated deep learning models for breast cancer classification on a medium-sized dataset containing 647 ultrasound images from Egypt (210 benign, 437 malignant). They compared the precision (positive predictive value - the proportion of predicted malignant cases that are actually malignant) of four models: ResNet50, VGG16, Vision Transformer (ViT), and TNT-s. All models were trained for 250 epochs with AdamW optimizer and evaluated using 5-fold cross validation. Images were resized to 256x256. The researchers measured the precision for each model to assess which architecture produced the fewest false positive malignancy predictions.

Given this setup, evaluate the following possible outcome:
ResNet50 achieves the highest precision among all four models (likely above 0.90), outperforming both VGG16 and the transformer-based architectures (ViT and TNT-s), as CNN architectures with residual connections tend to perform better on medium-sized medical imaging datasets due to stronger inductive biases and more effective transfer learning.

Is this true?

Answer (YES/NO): NO